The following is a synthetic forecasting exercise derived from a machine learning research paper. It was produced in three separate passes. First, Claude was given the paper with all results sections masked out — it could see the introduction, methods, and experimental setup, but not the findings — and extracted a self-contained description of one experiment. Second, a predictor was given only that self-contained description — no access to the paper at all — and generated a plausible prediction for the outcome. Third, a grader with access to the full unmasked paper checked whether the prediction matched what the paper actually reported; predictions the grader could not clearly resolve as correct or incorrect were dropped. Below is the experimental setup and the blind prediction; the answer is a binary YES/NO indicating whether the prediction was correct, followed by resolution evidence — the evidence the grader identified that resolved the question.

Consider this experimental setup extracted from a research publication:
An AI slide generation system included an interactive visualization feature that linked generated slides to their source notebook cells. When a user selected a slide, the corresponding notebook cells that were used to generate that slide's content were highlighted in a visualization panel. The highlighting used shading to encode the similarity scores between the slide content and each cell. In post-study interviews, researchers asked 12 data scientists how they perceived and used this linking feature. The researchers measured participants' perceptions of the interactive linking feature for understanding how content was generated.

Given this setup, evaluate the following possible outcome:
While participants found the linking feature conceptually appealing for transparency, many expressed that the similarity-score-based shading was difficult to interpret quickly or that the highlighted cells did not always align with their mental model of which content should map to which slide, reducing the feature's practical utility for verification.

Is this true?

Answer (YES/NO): NO